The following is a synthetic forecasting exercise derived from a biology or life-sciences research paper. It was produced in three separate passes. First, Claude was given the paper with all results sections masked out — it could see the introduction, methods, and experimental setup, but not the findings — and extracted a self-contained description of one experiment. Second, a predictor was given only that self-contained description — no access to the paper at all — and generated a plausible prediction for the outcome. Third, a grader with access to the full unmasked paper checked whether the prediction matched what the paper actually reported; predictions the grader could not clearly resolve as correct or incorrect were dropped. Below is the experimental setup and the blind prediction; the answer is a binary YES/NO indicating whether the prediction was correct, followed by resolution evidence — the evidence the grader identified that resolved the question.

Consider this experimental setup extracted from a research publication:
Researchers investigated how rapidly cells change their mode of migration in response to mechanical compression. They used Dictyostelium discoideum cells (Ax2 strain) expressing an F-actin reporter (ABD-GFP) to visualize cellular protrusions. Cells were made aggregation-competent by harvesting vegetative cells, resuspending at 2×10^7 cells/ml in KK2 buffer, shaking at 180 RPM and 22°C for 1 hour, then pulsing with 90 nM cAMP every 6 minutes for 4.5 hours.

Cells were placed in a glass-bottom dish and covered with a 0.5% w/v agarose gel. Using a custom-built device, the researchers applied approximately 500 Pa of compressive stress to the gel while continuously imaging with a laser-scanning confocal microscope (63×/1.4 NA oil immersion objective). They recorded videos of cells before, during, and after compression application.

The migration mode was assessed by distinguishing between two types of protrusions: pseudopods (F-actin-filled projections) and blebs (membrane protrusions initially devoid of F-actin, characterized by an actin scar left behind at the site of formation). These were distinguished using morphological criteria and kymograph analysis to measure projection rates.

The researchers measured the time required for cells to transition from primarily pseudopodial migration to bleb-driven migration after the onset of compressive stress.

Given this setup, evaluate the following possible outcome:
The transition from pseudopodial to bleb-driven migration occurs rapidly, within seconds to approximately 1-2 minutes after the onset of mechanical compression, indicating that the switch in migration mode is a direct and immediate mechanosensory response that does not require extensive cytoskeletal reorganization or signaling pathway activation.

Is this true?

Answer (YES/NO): YES